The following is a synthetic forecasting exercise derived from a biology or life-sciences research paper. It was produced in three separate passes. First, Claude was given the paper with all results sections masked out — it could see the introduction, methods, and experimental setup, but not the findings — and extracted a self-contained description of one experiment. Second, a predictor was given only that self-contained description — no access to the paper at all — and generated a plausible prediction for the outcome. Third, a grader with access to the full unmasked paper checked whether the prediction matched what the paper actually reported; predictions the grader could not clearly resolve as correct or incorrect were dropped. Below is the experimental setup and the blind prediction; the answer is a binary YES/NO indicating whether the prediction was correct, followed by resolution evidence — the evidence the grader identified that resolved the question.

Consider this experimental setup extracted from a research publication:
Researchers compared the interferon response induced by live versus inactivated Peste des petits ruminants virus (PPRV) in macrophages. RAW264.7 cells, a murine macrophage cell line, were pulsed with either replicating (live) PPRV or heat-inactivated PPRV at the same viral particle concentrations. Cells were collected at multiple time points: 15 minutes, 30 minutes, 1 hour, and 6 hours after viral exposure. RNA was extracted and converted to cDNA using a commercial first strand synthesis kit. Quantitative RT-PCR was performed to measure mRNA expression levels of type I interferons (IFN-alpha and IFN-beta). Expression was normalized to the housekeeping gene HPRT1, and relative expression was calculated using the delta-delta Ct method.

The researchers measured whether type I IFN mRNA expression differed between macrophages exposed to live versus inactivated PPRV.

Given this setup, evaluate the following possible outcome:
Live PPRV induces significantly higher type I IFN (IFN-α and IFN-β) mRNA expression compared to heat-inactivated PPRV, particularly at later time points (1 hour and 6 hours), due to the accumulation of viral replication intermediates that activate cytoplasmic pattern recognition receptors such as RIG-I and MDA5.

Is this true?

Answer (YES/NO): YES